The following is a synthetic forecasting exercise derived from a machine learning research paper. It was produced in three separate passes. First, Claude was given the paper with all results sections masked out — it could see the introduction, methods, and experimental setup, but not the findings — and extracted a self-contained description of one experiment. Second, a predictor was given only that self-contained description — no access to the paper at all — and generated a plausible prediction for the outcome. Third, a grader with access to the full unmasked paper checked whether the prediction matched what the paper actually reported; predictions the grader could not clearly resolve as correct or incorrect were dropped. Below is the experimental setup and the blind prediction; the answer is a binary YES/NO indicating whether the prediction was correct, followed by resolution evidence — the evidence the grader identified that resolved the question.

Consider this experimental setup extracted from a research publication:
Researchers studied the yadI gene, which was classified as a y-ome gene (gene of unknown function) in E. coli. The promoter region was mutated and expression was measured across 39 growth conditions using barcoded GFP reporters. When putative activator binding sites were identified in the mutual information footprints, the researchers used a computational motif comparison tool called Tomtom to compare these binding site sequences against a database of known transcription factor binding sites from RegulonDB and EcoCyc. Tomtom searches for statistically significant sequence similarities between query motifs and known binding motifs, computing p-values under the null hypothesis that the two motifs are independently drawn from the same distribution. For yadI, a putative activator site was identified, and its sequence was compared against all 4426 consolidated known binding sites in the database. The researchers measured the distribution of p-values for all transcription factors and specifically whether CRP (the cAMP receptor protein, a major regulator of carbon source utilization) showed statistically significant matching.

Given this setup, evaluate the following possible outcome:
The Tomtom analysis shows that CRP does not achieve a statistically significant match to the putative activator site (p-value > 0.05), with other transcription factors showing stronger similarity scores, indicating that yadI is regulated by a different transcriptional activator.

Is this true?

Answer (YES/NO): NO